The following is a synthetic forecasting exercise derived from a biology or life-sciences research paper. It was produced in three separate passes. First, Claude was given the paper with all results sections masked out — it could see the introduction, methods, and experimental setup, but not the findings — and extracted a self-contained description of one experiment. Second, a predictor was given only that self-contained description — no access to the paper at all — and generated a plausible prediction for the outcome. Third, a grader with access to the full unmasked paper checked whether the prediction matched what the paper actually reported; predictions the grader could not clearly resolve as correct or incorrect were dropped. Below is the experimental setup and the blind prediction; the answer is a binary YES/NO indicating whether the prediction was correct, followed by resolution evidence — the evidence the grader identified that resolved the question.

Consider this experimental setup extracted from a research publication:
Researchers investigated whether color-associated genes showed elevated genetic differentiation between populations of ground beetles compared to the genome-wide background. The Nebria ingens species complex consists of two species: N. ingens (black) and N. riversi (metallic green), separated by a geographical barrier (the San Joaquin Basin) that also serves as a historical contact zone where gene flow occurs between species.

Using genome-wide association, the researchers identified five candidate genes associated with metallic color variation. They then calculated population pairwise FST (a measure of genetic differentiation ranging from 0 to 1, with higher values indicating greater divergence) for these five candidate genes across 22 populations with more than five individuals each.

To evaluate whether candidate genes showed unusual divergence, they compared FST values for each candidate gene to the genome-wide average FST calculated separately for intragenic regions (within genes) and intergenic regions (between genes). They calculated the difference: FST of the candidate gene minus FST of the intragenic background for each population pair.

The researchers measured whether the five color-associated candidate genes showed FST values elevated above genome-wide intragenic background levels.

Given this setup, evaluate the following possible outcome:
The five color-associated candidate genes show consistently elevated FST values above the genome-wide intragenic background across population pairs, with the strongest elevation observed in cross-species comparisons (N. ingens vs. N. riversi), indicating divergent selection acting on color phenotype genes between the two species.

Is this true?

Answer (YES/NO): NO